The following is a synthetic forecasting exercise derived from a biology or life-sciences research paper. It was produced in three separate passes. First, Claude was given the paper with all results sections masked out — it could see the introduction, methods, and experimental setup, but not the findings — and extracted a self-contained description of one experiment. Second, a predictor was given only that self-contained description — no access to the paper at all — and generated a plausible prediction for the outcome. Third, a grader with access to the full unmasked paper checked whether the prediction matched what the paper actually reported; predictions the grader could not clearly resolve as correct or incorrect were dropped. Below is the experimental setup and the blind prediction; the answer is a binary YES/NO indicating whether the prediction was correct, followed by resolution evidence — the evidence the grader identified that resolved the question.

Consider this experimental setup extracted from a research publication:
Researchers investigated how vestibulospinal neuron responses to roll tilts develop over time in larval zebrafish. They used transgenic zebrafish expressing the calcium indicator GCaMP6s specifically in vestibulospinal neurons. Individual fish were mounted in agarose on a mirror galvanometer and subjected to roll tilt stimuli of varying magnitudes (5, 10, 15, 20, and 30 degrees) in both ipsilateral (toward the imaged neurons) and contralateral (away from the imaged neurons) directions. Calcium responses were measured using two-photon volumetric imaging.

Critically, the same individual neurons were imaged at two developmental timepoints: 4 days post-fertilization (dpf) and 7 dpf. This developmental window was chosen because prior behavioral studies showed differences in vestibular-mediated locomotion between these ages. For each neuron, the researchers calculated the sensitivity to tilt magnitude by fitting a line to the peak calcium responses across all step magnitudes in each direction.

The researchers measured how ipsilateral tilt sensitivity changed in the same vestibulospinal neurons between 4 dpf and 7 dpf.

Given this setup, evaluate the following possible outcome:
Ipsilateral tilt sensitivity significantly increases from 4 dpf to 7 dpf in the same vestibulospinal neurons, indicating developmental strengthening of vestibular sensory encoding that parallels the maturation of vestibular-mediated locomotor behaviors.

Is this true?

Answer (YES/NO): YES